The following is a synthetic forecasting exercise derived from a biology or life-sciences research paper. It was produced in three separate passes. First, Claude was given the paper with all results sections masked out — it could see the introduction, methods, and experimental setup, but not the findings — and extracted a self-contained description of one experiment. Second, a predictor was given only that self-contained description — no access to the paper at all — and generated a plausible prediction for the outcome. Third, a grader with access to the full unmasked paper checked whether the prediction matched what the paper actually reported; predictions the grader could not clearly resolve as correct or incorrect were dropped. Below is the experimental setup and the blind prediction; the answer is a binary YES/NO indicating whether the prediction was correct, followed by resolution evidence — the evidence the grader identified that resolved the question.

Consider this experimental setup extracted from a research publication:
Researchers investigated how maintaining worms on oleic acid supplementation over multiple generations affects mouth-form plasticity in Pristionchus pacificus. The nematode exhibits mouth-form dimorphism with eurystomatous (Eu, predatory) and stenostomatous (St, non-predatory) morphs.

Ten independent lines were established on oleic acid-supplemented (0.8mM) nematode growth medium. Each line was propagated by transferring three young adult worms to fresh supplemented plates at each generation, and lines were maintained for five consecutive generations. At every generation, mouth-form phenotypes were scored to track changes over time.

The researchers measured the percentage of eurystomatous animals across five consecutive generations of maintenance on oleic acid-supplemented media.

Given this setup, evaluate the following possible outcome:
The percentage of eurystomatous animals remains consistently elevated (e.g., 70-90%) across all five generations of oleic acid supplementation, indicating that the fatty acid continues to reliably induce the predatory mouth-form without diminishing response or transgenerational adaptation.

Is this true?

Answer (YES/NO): NO